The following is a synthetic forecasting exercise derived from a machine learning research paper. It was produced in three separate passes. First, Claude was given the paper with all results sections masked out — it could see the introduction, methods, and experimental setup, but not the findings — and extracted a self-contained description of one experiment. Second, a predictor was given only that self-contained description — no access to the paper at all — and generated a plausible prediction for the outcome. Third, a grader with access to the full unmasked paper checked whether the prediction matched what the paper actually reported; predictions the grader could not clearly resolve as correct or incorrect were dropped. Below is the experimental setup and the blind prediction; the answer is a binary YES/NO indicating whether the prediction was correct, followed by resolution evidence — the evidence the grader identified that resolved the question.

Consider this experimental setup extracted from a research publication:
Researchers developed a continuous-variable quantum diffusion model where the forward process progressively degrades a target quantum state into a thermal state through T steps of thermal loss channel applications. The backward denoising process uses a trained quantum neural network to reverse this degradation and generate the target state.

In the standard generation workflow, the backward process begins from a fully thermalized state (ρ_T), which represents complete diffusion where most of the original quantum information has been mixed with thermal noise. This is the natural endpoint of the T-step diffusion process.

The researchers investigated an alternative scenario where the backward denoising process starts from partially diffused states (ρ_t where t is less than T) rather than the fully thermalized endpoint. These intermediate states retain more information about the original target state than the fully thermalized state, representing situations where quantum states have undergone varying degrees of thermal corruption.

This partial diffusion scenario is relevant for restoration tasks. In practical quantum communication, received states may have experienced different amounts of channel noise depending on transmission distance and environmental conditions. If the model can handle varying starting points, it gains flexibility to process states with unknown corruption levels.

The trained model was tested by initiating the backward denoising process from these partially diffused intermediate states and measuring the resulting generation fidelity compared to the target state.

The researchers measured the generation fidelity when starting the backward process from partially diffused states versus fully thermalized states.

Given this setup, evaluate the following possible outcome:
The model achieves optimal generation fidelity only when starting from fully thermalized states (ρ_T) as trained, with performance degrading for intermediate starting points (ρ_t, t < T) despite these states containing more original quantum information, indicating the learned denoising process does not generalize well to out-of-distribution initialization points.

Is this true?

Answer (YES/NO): NO